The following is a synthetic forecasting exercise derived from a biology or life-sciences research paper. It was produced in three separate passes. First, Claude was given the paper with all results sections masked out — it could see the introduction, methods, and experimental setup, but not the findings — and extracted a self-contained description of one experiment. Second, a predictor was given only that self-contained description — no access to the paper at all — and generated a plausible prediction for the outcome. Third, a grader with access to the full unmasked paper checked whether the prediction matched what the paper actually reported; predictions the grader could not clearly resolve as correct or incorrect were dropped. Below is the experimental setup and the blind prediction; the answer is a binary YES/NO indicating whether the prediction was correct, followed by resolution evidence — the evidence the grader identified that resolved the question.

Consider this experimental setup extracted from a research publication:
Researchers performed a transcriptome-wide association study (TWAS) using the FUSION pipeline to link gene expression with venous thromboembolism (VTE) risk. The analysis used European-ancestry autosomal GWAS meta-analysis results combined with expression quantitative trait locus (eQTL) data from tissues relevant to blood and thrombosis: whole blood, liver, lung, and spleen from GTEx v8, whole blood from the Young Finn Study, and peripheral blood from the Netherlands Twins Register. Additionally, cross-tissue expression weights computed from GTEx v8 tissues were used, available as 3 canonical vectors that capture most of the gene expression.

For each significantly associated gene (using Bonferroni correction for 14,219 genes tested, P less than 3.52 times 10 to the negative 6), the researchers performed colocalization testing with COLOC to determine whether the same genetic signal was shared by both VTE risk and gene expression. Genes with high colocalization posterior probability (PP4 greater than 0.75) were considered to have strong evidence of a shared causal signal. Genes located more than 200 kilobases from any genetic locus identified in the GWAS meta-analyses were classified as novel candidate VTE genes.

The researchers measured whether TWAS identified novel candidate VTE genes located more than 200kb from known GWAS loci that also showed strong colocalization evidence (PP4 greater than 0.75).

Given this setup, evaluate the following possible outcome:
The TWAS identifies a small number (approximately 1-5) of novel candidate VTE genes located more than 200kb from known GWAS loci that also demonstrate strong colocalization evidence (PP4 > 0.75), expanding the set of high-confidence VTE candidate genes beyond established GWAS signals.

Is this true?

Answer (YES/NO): NO